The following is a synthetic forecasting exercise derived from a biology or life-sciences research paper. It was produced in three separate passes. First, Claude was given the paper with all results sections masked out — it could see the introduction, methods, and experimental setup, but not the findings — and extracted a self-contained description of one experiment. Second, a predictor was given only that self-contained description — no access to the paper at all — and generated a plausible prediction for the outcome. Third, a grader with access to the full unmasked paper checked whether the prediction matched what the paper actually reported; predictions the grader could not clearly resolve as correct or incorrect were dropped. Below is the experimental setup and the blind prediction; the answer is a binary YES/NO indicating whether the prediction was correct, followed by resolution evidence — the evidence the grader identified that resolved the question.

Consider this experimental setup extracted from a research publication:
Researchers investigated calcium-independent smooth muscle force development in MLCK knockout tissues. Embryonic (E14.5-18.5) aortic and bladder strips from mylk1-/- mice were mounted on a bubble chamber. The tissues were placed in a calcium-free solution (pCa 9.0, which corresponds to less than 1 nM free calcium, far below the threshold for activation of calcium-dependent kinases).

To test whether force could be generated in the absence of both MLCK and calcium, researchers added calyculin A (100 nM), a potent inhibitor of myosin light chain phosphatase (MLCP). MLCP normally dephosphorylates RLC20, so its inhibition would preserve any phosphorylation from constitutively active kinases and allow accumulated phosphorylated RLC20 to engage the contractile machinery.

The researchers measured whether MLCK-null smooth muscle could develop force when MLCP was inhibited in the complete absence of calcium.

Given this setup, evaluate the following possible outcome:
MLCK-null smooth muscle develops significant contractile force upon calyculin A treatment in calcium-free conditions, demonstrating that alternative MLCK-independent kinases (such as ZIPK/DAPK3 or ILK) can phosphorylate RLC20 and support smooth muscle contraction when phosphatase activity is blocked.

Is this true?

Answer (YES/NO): YES